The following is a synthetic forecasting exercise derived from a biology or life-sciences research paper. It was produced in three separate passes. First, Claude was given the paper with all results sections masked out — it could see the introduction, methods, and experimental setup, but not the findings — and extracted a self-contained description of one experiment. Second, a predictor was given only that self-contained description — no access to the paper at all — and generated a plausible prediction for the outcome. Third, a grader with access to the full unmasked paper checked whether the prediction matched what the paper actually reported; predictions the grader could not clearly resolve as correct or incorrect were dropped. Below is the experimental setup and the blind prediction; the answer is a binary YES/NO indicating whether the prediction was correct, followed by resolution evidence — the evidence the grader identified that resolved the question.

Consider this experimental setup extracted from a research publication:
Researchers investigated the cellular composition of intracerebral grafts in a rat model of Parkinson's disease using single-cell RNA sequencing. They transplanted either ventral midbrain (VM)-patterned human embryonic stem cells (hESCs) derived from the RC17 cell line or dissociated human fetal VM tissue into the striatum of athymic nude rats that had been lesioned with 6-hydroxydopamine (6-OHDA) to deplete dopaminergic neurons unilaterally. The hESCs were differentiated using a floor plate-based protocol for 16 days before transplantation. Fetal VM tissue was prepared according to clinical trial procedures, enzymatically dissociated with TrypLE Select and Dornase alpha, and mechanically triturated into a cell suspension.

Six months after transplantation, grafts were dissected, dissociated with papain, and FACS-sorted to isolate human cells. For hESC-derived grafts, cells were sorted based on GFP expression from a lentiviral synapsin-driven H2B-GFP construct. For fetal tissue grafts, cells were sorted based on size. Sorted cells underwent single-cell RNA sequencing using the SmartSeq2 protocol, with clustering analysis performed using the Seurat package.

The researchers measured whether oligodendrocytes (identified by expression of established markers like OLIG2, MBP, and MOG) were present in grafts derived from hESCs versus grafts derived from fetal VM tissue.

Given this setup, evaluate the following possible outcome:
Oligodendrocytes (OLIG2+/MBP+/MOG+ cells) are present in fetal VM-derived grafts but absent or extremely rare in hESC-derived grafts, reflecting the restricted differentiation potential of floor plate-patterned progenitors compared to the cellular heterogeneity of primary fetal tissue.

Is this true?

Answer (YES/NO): YES